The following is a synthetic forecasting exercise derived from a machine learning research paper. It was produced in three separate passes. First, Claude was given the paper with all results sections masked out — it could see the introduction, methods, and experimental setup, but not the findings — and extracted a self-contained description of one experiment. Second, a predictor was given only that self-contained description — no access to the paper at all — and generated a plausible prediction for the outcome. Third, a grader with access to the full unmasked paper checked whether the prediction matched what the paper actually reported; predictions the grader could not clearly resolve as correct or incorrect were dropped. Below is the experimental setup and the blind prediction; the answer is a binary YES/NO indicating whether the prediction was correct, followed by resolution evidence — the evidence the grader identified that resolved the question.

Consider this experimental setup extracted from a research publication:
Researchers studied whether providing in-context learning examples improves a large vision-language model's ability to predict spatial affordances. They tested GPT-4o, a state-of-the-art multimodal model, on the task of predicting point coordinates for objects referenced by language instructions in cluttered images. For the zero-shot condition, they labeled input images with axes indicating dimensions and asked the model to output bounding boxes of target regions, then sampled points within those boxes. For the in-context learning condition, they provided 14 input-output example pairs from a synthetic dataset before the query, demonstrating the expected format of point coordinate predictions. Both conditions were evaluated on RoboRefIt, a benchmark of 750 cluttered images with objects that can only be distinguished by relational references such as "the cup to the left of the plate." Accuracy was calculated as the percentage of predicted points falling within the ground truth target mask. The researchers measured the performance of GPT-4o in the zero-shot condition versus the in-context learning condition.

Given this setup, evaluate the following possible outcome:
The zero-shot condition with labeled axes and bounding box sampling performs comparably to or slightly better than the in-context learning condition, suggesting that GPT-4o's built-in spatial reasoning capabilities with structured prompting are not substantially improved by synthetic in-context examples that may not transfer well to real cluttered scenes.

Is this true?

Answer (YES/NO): NO